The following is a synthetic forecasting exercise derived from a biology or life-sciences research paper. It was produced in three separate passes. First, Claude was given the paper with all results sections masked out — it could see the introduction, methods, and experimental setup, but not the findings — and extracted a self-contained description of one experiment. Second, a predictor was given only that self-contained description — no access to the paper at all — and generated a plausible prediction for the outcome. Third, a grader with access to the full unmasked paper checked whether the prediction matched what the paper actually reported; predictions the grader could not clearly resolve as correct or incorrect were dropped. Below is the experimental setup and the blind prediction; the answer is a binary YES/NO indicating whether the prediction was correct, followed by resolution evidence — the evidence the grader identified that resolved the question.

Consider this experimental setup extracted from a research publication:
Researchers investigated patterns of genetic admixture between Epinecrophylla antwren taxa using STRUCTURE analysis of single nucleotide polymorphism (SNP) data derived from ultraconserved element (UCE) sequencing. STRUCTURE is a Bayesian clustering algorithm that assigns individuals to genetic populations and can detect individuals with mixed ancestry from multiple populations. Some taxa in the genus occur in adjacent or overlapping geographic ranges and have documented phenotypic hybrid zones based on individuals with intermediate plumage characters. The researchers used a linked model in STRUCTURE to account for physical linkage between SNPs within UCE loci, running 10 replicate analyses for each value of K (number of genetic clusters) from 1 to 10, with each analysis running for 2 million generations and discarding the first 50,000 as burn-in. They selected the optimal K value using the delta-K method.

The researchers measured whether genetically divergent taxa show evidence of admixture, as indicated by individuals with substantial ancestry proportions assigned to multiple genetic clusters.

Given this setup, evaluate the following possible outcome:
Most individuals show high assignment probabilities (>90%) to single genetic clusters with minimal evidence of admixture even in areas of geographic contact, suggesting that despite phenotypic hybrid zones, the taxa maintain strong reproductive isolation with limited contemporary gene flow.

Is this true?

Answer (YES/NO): NO